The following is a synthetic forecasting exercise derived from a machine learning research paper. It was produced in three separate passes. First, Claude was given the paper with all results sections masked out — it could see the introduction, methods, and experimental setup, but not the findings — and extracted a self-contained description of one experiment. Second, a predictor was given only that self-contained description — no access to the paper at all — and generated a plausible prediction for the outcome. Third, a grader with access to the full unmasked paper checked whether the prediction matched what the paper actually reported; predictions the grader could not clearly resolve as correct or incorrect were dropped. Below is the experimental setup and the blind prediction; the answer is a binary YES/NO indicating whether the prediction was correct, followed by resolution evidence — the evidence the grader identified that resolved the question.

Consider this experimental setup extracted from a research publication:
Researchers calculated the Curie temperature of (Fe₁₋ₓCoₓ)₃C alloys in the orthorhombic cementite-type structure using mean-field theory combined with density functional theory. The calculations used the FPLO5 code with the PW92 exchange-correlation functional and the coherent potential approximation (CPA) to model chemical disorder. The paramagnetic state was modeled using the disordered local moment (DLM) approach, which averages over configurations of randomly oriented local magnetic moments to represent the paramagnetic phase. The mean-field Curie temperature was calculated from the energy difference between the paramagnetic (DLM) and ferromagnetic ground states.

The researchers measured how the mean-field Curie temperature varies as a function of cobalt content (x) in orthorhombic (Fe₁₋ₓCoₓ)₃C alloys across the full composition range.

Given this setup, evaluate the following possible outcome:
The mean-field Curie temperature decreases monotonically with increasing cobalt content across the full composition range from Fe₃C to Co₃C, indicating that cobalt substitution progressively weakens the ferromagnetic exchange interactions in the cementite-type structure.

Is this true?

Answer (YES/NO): NO